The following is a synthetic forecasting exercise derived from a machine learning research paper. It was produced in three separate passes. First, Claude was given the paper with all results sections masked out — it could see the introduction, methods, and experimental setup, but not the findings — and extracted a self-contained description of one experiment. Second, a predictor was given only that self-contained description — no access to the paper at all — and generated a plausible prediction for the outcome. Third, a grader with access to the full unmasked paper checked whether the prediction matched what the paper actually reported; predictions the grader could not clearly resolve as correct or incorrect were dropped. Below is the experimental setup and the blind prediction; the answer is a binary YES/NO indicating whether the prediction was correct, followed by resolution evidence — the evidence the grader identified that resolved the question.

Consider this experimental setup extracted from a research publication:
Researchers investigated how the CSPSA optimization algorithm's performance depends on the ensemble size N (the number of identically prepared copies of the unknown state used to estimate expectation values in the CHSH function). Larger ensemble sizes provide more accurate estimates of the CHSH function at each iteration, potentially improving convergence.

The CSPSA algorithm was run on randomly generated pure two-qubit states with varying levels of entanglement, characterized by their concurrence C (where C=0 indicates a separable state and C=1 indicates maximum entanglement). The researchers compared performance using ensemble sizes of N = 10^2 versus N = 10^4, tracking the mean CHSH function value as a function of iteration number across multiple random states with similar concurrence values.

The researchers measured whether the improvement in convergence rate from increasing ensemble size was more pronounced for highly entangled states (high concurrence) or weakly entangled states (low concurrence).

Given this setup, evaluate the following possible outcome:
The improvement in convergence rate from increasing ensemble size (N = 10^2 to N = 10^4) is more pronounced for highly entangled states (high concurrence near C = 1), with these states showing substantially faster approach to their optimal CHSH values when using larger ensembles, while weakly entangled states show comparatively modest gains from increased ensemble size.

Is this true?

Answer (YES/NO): NO